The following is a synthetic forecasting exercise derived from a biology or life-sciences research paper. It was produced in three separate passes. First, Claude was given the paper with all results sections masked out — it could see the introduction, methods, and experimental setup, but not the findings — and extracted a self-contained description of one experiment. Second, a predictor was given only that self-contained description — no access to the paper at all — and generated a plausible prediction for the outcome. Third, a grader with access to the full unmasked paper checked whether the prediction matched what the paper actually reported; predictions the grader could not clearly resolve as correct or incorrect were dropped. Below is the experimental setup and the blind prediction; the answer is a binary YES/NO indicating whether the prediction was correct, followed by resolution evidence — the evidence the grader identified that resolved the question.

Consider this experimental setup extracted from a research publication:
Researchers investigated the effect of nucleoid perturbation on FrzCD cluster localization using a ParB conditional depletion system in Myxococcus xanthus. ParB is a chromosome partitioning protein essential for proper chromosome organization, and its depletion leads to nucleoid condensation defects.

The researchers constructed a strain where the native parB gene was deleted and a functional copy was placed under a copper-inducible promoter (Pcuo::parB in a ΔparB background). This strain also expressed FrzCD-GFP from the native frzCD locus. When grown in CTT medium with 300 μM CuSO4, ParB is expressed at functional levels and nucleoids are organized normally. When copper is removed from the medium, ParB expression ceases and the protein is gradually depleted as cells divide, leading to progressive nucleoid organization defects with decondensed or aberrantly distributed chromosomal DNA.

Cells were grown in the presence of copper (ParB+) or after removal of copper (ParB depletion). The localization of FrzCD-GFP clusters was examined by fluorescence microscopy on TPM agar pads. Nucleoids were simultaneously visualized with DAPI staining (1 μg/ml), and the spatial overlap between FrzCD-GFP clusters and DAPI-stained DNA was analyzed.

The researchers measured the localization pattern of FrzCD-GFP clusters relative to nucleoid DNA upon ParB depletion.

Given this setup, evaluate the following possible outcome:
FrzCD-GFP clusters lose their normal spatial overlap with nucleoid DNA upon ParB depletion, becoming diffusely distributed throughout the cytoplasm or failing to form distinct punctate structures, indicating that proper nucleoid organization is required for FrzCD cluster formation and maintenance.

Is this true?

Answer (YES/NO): NO